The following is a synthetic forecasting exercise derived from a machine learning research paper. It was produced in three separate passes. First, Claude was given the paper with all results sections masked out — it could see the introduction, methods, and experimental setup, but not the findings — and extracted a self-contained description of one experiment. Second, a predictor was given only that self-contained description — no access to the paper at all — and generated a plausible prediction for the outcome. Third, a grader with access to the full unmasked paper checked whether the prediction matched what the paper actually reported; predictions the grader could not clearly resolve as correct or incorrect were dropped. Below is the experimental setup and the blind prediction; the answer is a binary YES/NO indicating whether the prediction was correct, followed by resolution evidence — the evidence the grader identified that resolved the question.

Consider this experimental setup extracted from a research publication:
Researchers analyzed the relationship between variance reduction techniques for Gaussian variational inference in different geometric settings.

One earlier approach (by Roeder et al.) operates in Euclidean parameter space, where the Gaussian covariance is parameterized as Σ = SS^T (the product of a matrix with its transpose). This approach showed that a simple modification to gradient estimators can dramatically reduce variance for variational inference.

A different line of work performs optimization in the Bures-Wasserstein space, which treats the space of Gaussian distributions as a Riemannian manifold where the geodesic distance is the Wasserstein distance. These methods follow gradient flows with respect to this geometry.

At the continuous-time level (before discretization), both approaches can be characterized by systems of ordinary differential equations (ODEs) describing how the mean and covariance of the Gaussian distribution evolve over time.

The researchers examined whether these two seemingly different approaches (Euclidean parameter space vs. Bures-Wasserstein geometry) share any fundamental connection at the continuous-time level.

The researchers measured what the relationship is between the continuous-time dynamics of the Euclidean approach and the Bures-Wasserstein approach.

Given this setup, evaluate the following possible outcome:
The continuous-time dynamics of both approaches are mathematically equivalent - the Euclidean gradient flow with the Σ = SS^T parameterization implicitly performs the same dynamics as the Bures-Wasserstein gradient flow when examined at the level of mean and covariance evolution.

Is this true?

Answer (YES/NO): YES